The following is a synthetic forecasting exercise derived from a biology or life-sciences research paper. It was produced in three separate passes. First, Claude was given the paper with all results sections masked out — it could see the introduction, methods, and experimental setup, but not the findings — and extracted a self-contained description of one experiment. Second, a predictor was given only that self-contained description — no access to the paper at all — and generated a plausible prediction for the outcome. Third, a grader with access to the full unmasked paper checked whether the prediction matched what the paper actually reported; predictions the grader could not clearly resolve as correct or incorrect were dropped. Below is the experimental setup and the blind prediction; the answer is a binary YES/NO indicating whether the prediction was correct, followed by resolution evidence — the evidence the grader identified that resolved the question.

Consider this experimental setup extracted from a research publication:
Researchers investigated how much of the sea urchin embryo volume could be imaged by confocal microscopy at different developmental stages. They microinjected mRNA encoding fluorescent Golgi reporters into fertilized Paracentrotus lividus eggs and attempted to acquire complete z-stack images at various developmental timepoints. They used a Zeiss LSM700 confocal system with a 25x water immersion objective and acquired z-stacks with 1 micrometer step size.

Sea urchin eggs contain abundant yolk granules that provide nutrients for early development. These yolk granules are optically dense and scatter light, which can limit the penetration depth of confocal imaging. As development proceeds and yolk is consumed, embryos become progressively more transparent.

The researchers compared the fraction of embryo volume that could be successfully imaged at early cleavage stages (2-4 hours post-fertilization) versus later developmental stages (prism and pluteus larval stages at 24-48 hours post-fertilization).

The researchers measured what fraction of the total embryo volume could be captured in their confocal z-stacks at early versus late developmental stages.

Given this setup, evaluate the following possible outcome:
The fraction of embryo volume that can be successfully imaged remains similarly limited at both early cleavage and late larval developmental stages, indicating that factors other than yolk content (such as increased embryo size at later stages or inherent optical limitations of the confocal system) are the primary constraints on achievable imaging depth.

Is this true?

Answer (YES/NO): NO